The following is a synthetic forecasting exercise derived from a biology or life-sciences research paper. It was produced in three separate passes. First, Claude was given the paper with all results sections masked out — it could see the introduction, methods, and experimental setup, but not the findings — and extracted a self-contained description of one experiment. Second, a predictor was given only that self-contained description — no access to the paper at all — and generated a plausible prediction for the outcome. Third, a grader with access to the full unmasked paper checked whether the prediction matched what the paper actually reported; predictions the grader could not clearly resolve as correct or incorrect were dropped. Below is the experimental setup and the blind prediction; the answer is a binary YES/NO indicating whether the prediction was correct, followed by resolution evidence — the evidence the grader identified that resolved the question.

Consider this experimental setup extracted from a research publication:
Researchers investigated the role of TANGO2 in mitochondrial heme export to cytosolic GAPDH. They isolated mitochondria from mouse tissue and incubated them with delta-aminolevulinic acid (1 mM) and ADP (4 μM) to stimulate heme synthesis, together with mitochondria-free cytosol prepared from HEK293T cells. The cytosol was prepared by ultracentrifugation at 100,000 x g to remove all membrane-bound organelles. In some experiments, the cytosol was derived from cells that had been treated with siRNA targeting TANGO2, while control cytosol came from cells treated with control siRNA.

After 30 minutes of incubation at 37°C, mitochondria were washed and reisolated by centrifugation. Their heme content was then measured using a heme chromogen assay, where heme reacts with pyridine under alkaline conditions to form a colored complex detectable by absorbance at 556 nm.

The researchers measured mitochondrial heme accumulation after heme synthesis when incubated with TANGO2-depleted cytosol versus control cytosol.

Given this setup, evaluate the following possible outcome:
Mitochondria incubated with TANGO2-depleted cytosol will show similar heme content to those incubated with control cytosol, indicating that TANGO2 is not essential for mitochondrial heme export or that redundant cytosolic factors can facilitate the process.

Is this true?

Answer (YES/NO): YES